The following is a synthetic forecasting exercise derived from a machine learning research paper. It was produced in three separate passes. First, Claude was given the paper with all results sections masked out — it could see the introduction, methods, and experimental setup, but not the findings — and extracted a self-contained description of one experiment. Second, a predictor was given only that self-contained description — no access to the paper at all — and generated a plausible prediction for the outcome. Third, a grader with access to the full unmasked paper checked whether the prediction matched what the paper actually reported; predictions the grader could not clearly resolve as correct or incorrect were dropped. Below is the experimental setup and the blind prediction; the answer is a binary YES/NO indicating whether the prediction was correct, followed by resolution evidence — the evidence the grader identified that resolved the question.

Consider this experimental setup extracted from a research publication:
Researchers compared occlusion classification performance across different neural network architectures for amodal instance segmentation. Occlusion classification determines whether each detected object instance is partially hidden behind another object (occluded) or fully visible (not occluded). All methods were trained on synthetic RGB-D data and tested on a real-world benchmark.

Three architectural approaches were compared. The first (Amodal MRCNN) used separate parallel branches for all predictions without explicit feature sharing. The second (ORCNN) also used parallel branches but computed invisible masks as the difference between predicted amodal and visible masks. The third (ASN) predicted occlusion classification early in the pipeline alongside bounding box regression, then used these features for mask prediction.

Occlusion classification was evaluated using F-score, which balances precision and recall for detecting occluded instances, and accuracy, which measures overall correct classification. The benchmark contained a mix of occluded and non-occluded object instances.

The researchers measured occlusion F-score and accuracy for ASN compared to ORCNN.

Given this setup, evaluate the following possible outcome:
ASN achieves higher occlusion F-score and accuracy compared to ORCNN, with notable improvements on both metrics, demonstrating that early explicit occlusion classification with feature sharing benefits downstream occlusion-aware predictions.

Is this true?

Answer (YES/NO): NO